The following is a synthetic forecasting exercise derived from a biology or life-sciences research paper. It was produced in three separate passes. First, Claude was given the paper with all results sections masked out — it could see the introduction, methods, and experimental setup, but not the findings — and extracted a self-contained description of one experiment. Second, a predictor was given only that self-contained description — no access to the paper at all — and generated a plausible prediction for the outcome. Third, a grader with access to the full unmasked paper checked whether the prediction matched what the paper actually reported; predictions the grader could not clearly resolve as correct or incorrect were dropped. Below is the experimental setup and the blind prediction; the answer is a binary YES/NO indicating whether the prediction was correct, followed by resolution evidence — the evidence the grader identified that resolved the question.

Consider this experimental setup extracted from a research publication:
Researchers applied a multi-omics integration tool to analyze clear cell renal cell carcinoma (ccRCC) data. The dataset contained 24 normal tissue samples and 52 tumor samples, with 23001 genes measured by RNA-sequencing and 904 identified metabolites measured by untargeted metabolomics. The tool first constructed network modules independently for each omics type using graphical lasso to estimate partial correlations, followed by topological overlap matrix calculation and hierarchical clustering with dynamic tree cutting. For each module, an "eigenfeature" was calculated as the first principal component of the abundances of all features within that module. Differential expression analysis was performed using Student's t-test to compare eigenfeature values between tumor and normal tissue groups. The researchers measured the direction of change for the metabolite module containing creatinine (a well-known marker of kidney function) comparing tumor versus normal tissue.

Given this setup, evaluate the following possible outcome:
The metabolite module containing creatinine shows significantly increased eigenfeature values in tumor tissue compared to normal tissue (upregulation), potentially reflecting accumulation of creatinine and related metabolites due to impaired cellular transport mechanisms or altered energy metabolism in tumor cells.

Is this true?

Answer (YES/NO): NO